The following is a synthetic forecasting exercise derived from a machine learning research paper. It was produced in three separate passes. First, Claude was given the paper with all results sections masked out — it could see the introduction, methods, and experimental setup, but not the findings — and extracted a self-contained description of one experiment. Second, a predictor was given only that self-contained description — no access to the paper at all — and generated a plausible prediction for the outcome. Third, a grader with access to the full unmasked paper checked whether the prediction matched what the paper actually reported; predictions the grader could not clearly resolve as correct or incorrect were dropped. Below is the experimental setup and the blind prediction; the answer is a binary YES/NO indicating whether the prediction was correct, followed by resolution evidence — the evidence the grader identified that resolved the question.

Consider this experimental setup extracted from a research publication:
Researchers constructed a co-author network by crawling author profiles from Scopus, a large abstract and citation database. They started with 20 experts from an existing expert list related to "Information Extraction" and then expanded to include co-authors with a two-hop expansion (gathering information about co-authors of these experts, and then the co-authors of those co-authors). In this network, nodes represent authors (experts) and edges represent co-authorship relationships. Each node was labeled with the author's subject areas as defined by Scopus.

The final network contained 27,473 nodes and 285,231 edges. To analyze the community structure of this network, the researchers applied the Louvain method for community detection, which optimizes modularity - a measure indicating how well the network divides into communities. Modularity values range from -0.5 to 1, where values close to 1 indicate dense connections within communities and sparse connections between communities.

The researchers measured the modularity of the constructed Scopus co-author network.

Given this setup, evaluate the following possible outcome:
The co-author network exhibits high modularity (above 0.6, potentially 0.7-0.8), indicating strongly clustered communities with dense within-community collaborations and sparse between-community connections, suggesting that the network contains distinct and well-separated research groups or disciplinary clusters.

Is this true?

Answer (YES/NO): NO